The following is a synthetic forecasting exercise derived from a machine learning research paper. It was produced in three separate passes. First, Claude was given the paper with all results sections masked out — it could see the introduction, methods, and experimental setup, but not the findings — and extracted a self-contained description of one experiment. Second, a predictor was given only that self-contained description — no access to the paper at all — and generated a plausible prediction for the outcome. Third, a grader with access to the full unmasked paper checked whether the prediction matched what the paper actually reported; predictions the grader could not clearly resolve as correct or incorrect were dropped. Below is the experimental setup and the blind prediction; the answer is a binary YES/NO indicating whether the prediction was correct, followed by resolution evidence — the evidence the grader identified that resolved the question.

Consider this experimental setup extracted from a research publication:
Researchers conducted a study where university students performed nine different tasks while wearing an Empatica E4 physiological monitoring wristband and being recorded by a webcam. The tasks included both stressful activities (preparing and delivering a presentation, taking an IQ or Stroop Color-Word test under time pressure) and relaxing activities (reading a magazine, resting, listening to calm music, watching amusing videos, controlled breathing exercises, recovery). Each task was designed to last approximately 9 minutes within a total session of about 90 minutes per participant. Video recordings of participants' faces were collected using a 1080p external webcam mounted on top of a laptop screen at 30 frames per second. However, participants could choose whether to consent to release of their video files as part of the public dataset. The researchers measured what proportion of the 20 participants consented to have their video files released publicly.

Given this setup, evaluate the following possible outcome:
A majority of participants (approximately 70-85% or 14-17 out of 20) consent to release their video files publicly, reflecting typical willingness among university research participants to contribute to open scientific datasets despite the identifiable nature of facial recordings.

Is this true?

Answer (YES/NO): NO